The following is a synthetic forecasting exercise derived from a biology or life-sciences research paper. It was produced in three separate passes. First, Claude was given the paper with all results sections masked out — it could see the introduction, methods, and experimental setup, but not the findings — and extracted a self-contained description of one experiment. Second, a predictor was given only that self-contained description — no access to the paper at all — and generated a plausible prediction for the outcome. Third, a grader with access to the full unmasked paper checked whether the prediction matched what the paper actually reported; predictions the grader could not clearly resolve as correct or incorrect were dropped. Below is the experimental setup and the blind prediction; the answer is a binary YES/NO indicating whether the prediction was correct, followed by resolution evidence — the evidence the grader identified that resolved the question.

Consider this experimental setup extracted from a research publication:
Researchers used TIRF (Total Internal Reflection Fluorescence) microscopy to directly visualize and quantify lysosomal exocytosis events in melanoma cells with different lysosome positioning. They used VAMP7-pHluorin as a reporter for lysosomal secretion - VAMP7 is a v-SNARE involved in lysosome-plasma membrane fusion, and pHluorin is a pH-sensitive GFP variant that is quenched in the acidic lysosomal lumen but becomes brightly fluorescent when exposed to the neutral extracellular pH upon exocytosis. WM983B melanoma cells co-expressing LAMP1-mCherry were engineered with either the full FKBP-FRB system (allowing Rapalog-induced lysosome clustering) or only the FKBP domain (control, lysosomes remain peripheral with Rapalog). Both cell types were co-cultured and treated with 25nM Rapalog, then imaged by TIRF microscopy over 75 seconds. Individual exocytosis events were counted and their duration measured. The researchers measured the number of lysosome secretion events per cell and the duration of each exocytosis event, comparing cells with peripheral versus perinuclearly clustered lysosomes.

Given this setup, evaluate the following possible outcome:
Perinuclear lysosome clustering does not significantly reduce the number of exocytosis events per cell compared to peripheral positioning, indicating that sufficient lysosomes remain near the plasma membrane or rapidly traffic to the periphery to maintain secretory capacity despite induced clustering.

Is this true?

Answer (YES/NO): NO